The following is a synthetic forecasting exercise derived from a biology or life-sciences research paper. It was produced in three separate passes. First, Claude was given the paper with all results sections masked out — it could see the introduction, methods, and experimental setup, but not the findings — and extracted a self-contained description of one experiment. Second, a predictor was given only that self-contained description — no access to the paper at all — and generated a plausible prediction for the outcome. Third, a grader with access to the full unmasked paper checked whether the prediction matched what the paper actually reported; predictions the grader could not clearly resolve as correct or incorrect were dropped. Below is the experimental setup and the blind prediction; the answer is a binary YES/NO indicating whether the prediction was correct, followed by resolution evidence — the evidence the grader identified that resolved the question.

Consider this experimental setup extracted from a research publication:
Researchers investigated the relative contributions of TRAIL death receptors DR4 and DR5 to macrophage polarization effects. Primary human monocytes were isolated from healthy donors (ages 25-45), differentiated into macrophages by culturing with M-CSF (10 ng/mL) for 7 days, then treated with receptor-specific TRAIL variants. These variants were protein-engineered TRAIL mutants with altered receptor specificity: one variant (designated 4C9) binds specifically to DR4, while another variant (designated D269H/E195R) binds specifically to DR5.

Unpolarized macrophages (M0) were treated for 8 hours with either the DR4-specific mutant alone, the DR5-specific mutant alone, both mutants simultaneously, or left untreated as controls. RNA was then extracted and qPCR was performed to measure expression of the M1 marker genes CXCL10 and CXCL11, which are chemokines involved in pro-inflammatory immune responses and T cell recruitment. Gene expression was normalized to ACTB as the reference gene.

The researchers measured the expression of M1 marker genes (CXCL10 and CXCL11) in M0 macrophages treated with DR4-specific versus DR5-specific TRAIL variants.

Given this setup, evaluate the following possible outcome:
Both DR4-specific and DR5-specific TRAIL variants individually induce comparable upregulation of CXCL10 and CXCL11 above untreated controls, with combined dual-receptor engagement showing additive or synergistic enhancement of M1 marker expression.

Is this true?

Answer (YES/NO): NO